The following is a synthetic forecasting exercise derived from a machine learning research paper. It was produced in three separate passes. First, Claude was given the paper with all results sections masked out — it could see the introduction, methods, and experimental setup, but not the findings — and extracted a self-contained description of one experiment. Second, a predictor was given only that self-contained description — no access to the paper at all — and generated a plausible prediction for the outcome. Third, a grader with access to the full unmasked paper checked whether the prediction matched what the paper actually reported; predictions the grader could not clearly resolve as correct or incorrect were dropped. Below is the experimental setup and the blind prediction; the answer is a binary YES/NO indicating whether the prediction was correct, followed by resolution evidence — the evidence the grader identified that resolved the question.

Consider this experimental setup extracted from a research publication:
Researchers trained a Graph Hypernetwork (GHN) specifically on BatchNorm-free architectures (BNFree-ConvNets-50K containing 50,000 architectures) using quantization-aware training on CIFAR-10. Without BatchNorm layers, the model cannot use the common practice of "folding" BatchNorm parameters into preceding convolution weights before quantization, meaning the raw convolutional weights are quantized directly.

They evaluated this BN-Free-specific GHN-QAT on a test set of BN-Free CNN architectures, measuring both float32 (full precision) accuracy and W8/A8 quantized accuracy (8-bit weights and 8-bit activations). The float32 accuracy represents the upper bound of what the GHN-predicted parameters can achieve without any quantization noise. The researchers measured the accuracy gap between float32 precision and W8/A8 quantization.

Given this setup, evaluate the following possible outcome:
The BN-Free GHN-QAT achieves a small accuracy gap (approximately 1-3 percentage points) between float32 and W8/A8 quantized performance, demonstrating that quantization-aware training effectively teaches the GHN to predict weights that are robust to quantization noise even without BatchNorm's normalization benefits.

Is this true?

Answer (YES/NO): YES